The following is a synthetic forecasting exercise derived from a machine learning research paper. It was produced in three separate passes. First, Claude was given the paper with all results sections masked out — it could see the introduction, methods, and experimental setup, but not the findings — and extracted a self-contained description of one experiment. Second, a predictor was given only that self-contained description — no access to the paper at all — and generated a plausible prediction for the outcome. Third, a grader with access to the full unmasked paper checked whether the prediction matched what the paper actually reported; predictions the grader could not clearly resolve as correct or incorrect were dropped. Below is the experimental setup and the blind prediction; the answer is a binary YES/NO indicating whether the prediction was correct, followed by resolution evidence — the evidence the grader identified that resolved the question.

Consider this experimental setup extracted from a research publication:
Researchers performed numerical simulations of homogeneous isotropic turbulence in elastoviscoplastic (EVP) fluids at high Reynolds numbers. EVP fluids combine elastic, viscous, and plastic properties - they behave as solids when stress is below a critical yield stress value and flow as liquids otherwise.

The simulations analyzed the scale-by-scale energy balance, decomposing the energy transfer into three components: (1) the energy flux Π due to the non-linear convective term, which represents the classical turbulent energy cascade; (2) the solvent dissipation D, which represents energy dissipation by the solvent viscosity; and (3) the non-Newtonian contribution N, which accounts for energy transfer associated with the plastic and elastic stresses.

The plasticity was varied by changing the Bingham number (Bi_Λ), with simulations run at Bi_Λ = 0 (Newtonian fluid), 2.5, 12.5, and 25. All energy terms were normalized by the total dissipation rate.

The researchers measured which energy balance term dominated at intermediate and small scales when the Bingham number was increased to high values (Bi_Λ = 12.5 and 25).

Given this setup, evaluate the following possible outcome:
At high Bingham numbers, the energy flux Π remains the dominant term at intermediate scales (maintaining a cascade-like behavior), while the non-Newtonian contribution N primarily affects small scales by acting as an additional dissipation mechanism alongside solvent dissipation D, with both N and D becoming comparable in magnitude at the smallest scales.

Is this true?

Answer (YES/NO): NO